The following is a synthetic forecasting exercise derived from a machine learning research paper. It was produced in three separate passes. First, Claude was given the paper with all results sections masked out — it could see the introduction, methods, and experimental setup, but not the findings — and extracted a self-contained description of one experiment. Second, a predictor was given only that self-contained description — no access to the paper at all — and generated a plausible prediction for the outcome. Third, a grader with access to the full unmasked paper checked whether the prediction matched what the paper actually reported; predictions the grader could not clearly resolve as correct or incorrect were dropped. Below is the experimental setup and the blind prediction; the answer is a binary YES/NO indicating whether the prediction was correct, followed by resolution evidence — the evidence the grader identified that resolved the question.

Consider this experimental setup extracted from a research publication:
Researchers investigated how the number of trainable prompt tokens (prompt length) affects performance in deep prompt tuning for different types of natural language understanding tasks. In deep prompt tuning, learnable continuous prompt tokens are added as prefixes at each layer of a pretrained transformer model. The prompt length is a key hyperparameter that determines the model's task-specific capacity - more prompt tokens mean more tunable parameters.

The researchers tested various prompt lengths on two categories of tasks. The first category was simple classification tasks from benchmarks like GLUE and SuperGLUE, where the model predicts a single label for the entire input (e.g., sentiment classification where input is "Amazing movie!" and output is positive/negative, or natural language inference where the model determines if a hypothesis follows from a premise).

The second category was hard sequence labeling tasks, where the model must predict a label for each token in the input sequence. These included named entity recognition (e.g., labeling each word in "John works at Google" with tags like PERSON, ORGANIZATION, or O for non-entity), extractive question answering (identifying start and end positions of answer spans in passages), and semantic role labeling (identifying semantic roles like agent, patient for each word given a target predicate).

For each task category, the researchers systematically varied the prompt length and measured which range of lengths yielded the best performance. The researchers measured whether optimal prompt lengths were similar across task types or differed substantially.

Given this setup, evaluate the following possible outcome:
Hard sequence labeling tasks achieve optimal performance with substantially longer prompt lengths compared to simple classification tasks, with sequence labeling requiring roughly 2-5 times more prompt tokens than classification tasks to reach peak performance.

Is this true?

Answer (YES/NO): YES